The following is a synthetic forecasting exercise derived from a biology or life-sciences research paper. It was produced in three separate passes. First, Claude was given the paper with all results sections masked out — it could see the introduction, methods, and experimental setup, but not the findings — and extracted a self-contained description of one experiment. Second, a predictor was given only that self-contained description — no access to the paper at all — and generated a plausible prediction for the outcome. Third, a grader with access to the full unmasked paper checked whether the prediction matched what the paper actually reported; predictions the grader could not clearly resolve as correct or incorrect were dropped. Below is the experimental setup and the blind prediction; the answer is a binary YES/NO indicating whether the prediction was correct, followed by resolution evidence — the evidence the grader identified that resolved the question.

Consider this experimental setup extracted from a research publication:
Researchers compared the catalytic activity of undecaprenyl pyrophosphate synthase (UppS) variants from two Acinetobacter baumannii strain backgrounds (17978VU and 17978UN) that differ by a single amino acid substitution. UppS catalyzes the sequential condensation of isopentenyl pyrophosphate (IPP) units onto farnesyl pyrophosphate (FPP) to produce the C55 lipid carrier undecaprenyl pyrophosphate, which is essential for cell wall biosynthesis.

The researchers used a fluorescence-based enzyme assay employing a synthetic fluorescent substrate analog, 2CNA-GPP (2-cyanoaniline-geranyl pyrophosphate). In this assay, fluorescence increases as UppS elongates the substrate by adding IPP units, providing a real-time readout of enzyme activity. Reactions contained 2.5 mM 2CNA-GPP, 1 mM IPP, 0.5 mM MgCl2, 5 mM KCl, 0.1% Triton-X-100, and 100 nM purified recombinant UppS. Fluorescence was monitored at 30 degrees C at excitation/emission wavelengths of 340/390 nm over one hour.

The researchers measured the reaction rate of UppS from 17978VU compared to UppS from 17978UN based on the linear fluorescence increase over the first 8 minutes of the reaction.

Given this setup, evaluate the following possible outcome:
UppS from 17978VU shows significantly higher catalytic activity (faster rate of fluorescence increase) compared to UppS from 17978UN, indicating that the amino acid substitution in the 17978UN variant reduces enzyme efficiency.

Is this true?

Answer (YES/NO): YES